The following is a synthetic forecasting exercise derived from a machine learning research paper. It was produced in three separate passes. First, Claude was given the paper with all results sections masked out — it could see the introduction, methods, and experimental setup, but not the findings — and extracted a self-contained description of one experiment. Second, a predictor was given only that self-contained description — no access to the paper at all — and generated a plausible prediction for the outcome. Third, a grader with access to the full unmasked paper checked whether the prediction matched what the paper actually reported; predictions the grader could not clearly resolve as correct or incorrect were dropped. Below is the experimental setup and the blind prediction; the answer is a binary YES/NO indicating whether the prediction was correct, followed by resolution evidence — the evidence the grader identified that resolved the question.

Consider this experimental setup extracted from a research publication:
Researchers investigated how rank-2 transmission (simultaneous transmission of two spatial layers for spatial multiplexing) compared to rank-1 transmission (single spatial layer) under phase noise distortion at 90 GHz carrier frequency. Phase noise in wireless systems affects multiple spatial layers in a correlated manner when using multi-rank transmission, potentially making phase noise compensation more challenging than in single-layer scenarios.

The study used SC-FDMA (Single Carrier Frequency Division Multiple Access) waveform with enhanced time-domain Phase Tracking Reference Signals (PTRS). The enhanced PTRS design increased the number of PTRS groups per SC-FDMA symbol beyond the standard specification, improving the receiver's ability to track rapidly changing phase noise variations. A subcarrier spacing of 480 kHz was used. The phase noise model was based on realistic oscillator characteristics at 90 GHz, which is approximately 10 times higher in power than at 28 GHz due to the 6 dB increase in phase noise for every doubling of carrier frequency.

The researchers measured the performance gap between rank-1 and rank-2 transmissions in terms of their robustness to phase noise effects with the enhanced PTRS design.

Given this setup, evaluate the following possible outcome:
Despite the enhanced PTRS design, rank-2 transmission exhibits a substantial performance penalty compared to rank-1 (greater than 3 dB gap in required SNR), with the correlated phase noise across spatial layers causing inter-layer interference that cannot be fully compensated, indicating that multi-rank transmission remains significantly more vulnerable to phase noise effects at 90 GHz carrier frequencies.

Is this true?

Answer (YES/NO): NO